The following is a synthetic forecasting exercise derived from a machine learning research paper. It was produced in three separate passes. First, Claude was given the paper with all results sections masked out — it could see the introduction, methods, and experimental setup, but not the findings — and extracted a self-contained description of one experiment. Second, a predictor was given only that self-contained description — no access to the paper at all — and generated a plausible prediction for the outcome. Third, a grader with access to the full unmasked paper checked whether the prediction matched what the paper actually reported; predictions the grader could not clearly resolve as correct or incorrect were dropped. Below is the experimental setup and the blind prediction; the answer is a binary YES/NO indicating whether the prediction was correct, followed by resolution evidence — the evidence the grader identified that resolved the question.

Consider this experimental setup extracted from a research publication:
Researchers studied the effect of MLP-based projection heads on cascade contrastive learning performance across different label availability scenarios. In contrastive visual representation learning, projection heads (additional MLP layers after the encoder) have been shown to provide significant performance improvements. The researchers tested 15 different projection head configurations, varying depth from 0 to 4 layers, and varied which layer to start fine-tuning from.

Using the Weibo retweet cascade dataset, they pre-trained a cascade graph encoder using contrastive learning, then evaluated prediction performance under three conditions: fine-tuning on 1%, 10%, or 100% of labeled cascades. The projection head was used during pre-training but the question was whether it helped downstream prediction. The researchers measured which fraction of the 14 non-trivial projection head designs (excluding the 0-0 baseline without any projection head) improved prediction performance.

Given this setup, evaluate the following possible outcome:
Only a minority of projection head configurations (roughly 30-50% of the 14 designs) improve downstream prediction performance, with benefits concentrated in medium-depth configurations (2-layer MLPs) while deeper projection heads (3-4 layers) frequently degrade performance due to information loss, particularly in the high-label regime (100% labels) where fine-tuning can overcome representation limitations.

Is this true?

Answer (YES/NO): NO